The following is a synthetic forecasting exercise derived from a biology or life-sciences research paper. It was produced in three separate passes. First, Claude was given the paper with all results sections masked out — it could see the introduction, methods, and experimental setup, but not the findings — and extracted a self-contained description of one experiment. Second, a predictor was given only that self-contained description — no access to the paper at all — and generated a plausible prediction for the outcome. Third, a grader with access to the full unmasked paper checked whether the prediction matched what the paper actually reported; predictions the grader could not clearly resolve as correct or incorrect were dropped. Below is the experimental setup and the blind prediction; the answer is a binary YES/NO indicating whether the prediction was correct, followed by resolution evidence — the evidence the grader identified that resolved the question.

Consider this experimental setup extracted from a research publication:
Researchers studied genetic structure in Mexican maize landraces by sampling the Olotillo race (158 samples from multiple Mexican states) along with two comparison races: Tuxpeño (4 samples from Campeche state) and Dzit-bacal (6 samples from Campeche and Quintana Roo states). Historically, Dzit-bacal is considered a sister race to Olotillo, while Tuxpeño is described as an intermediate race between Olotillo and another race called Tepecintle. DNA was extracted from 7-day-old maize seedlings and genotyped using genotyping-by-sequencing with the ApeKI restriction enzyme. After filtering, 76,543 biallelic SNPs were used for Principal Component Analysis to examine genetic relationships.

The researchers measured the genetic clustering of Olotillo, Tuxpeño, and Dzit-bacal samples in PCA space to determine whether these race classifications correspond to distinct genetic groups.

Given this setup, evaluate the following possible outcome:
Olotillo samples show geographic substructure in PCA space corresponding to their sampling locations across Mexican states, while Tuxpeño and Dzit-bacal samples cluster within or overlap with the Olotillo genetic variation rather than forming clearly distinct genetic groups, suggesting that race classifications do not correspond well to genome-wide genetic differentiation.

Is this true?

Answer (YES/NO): YES